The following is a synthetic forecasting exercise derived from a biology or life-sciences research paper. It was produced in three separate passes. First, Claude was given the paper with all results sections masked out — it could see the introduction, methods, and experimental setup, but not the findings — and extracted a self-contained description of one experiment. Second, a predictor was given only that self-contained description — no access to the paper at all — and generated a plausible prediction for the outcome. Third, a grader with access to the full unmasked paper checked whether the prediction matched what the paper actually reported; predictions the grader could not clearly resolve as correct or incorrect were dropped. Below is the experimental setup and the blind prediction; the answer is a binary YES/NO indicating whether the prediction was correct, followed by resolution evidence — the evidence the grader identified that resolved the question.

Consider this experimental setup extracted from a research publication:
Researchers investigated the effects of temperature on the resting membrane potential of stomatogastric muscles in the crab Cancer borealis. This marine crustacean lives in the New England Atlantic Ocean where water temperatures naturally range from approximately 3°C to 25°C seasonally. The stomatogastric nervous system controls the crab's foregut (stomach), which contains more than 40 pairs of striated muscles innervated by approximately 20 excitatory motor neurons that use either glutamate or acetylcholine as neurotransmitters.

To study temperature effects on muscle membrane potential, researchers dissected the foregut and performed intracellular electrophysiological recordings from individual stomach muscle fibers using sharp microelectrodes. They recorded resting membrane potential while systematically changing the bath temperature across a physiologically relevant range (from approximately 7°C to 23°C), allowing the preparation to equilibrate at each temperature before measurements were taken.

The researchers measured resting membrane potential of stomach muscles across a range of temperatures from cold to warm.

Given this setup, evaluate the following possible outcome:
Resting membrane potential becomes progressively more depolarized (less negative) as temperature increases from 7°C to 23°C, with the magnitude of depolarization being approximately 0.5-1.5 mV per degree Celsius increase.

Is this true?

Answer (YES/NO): NO